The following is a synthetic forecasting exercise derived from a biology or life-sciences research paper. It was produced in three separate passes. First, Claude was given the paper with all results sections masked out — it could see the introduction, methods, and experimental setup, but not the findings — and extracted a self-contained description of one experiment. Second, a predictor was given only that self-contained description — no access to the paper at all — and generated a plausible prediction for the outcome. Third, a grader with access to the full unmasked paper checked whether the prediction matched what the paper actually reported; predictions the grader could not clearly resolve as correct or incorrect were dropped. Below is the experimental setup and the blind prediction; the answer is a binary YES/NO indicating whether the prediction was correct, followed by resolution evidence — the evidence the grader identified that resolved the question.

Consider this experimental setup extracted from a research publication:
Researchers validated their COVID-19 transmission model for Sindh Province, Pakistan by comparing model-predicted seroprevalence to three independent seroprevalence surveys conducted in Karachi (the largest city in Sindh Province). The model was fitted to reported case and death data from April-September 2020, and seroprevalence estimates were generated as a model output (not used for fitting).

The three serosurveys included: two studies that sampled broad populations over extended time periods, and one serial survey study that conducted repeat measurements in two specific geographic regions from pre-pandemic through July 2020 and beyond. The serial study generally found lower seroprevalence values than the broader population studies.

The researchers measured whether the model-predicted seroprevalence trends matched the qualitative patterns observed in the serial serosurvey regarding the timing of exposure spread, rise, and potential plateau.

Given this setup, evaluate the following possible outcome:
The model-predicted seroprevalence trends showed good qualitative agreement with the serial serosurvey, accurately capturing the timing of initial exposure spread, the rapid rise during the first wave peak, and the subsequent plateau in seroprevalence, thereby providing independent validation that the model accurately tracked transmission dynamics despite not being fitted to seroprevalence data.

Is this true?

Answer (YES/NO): YES